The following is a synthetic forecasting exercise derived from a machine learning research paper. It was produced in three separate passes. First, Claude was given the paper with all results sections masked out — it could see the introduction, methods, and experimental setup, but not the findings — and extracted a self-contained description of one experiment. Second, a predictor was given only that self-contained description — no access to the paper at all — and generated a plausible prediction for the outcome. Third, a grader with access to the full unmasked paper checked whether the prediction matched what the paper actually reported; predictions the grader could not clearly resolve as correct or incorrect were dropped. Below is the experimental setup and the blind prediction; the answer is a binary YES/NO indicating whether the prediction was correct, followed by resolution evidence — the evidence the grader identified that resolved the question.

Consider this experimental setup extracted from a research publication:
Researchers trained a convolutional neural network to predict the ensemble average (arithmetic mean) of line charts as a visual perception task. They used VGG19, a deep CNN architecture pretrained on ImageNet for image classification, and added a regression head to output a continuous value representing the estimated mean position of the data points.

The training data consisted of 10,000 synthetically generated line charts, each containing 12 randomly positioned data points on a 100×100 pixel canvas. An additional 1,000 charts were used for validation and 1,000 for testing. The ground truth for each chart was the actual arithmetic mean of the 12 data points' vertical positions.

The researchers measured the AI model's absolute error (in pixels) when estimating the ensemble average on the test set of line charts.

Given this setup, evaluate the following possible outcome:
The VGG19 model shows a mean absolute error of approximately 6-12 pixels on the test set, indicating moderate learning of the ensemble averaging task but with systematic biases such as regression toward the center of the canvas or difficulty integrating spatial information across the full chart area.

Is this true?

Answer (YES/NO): NO